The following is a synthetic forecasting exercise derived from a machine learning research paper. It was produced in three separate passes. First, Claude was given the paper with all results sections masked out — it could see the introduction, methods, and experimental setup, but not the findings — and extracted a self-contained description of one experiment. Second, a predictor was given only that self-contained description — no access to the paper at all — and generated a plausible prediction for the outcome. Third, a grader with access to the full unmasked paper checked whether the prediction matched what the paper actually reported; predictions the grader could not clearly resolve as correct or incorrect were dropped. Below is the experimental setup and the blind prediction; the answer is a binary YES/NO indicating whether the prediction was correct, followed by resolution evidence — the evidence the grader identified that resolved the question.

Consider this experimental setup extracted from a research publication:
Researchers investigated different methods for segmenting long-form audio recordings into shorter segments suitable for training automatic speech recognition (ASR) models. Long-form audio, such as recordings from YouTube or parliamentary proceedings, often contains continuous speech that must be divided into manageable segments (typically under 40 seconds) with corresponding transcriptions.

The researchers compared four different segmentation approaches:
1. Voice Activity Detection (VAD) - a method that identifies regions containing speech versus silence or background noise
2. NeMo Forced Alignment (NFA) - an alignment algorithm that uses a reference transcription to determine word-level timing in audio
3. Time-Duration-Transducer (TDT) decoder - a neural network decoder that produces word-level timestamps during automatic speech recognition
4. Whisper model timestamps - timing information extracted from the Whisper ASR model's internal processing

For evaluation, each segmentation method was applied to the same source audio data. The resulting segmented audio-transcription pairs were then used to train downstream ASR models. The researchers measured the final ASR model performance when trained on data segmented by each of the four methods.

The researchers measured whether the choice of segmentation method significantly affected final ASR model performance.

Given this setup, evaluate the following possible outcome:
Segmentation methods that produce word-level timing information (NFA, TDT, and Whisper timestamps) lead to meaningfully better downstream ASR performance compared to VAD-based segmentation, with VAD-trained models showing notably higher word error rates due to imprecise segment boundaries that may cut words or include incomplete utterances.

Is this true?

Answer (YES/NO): NO